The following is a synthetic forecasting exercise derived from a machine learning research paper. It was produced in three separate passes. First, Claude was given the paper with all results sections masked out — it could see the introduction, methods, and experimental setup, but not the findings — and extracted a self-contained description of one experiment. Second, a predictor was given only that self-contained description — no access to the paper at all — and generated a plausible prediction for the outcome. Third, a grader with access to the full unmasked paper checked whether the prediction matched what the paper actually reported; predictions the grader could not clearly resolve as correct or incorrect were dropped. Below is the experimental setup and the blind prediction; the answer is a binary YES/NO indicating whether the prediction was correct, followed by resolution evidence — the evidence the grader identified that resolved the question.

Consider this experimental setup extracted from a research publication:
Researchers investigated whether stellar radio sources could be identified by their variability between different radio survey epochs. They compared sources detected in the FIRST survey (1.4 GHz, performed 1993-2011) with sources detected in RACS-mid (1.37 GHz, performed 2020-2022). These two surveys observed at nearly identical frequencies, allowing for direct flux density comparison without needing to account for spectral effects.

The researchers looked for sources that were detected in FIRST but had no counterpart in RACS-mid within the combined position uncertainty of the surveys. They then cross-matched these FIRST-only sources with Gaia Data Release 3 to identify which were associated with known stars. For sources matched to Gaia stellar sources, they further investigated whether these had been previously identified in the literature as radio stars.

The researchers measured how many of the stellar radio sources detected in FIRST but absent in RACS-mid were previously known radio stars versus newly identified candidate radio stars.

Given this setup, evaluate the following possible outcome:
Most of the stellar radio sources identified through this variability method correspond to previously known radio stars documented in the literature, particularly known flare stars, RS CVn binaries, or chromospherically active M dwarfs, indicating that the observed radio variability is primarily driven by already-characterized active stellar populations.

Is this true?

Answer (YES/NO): NO